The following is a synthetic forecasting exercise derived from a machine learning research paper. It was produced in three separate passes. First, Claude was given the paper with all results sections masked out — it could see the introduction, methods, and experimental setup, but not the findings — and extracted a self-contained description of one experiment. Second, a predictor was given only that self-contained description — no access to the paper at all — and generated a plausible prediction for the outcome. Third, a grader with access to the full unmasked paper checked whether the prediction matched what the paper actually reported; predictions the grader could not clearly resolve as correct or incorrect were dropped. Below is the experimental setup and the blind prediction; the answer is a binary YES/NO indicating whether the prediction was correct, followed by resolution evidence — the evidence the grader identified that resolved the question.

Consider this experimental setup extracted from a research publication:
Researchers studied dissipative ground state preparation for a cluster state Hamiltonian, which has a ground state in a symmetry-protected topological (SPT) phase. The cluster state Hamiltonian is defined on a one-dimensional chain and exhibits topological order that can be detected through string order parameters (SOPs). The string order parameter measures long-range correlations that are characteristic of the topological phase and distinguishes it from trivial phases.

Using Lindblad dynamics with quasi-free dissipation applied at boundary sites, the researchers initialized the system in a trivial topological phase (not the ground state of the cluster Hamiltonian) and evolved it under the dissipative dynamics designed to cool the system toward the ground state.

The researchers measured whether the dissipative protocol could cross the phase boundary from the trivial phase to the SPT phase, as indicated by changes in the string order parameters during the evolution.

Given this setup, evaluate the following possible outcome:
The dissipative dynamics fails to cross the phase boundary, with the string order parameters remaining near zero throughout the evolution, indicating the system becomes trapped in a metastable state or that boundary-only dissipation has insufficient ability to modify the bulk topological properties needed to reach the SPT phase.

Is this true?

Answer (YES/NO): NO